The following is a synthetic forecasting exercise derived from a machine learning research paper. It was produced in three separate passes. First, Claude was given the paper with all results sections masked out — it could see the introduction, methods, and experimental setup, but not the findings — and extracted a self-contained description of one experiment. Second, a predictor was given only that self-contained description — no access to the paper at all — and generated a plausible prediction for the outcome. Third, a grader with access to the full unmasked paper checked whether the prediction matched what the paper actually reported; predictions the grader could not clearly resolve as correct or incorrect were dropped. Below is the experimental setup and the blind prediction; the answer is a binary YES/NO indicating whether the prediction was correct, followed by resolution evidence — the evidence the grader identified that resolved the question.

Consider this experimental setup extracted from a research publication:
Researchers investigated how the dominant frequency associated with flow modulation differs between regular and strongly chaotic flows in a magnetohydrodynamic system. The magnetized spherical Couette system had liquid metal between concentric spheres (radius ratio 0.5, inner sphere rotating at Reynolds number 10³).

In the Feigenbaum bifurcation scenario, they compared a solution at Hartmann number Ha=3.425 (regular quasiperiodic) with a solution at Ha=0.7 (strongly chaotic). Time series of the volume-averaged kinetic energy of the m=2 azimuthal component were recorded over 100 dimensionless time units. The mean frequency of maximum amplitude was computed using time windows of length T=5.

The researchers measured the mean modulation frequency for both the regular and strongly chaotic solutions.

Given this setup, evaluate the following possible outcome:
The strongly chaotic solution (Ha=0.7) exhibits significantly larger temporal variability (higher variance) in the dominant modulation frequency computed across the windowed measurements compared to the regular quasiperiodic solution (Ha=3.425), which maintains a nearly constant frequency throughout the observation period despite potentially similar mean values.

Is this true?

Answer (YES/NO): YES